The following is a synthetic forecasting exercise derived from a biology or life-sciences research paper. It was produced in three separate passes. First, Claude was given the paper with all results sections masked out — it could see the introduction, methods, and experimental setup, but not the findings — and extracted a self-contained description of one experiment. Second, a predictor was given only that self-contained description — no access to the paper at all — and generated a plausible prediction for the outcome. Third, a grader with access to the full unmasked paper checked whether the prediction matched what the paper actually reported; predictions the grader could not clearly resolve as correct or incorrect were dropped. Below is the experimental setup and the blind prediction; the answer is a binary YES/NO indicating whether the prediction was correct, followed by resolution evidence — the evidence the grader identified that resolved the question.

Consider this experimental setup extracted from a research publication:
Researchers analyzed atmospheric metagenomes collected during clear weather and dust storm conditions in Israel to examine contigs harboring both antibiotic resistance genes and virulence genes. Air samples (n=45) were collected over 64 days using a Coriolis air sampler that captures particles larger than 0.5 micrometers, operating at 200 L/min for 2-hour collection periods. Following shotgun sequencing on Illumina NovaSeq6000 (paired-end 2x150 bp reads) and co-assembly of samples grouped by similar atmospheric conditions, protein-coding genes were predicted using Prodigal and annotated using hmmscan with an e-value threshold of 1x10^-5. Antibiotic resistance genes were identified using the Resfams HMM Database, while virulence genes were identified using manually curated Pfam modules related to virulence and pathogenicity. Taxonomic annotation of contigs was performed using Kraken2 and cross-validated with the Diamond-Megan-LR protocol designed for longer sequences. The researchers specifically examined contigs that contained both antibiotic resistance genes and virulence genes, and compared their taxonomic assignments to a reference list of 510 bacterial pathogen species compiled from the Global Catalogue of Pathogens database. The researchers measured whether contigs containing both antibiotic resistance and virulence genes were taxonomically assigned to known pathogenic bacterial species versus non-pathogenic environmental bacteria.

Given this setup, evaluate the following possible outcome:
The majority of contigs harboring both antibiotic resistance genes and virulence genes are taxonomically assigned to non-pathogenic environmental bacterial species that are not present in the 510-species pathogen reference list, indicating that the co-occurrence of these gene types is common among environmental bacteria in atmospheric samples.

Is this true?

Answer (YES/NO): YES